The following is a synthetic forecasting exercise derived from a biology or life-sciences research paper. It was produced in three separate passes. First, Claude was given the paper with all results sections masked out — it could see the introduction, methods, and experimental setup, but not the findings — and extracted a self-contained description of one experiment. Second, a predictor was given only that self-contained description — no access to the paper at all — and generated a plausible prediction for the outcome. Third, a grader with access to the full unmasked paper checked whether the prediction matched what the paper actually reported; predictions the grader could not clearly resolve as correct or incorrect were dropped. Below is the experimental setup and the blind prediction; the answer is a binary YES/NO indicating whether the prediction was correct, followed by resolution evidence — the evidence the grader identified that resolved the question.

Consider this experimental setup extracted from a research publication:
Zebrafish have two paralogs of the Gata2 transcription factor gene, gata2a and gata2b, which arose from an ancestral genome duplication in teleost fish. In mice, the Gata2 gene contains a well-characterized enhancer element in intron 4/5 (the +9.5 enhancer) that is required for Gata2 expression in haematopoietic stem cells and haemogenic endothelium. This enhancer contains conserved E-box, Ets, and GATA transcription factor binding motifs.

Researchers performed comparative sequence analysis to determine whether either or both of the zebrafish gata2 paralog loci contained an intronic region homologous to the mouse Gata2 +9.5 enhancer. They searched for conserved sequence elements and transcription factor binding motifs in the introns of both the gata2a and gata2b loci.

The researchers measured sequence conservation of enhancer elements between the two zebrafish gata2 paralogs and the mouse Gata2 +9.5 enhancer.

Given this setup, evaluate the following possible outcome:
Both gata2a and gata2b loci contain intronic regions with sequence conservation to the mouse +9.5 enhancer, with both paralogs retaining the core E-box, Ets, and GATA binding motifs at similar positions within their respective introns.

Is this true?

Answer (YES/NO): NO